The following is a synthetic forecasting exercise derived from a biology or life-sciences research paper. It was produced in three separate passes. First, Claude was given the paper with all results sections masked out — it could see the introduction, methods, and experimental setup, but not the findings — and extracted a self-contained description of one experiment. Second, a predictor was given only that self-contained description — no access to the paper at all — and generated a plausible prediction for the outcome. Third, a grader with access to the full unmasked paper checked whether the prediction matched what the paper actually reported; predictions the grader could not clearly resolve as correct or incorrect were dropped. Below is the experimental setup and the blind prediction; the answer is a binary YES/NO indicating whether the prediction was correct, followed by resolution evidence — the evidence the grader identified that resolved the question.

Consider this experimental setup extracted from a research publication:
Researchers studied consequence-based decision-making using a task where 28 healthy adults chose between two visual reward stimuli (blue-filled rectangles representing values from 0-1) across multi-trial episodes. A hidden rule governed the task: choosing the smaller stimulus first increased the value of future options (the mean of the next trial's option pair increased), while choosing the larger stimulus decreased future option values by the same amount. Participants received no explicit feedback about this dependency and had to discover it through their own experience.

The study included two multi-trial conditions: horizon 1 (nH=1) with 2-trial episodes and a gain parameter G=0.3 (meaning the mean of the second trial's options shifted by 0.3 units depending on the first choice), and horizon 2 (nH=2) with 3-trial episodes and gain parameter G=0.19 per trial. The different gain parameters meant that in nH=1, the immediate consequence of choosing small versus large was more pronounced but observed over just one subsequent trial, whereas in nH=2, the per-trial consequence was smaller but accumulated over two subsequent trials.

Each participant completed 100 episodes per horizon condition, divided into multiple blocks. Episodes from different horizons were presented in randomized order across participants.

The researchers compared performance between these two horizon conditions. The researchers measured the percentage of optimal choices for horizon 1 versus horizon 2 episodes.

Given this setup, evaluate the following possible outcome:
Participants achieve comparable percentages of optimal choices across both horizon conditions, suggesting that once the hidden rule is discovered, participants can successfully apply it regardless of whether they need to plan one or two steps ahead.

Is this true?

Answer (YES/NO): NO